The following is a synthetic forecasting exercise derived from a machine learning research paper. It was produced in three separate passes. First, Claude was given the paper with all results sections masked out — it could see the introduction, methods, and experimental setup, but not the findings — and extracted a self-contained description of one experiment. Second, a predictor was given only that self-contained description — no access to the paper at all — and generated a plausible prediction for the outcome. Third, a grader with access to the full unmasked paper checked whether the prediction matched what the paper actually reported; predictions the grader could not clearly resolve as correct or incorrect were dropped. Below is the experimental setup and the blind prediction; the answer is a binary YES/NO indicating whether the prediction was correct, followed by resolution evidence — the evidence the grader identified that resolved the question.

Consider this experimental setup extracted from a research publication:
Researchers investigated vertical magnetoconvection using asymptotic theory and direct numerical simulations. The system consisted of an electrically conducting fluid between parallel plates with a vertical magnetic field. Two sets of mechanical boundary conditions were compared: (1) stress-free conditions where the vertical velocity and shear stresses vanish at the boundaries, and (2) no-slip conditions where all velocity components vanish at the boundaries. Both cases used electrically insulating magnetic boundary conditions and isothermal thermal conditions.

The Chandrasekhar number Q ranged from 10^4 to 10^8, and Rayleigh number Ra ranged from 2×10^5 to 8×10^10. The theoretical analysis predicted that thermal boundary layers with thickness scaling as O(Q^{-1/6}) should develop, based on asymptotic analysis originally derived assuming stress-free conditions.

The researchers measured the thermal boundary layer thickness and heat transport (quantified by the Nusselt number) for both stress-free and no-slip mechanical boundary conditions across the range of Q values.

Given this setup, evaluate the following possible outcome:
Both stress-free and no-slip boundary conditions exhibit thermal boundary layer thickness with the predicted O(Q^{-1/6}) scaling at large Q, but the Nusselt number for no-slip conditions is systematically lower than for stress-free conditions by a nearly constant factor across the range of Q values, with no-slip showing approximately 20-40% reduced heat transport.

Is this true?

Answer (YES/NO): NO